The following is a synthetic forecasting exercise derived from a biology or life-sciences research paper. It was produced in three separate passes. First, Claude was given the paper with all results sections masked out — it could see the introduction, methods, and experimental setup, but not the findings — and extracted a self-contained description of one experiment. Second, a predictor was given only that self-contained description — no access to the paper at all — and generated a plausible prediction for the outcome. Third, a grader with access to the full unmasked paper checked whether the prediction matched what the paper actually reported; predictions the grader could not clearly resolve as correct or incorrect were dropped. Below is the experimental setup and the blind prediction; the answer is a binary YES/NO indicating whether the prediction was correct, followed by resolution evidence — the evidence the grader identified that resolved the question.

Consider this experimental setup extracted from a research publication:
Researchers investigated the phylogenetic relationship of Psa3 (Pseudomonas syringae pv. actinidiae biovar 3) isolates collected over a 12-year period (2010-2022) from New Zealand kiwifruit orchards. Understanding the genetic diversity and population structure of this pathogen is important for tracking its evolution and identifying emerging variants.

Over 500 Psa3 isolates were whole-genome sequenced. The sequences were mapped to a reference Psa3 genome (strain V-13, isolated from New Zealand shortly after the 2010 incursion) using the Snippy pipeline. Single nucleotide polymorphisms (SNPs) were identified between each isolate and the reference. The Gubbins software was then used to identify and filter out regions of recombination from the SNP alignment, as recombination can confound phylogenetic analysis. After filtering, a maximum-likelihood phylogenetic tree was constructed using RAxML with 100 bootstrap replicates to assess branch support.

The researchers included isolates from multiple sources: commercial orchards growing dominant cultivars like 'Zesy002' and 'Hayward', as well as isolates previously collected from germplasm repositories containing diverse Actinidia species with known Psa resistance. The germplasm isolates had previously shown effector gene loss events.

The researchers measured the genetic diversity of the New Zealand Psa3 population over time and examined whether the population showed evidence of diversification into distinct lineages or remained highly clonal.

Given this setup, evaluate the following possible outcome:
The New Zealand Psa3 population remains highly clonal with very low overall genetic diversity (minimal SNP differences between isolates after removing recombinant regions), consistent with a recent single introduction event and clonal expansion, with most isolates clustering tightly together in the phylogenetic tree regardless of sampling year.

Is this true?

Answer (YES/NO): YES